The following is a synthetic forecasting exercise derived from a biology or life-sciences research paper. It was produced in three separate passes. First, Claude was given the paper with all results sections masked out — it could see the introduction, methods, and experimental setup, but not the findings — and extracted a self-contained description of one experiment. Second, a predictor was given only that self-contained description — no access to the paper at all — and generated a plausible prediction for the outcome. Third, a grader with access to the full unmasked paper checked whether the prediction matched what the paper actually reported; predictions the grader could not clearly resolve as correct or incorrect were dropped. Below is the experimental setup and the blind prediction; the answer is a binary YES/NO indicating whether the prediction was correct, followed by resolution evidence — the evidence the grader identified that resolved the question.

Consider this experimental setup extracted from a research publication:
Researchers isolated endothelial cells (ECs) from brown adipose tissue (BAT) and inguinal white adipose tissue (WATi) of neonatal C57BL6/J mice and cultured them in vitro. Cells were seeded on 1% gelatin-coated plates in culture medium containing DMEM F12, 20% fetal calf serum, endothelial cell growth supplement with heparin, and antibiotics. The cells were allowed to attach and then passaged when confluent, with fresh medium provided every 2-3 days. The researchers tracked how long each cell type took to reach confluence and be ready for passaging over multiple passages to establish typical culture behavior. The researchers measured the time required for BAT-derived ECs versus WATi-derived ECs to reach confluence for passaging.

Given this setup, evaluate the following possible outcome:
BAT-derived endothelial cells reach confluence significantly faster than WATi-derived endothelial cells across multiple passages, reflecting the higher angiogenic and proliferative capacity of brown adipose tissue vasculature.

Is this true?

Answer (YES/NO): NO